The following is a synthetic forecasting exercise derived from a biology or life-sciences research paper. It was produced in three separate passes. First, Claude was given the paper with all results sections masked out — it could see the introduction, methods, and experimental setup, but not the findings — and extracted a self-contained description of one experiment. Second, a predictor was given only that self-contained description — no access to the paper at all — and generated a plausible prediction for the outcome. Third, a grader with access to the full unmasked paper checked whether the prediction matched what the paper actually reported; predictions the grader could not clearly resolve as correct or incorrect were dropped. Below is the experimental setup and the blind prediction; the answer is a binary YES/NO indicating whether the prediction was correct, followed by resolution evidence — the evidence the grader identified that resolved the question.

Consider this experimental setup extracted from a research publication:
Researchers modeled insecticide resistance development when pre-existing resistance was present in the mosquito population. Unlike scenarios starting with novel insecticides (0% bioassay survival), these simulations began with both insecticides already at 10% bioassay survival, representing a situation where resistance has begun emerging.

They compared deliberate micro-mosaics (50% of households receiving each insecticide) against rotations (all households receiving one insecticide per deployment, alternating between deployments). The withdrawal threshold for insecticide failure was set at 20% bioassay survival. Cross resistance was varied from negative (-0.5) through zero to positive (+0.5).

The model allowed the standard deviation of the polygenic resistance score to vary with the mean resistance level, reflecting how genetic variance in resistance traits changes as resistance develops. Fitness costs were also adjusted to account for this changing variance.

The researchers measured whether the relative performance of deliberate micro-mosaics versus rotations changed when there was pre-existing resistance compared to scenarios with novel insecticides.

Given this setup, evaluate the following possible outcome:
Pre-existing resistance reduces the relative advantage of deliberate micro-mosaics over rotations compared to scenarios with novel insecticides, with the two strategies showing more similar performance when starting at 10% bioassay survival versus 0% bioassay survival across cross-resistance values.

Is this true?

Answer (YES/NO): NO